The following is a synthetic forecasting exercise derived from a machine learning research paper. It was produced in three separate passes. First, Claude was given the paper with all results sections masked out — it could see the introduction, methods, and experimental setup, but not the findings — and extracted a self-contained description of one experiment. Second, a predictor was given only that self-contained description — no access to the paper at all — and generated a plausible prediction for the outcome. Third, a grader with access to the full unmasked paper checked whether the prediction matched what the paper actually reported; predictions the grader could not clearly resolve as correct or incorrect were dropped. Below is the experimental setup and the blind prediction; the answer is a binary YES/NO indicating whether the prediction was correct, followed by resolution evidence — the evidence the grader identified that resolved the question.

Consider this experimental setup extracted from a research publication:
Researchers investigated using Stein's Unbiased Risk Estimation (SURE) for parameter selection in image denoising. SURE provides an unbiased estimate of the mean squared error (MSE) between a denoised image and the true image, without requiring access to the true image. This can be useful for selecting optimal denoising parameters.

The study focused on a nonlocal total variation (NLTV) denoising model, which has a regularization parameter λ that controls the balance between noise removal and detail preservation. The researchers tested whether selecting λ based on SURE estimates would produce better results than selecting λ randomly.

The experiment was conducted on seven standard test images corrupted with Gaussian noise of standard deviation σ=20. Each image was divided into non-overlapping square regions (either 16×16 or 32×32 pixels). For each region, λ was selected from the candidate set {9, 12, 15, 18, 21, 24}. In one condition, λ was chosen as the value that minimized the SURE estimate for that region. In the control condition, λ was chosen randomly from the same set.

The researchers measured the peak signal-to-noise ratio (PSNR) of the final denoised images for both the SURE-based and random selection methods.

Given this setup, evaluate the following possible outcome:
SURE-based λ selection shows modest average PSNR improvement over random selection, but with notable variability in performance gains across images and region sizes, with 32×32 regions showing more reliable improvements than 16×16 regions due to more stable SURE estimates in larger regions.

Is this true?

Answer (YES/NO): NO